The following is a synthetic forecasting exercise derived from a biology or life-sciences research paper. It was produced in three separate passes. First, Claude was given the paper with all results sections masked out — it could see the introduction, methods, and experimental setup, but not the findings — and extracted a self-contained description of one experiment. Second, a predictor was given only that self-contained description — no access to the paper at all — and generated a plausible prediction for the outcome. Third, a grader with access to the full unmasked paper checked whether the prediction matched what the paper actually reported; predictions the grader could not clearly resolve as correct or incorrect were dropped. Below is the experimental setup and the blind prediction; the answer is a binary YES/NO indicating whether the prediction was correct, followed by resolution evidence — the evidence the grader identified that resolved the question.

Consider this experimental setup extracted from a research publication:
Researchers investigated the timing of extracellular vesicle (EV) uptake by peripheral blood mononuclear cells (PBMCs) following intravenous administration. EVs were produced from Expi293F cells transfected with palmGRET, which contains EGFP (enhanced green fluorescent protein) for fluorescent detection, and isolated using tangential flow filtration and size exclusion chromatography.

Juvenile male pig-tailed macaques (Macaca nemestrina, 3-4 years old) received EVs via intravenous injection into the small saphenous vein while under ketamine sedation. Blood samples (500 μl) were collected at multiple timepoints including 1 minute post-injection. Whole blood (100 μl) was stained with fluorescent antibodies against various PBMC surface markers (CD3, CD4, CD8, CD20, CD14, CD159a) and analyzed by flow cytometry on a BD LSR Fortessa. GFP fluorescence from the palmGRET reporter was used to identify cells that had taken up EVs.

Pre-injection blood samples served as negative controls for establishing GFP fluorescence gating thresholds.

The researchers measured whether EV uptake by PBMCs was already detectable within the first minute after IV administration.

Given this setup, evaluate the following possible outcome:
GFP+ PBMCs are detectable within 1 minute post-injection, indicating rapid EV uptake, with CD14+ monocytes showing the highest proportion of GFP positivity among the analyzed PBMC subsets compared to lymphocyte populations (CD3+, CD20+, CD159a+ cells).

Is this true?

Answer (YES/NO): NO